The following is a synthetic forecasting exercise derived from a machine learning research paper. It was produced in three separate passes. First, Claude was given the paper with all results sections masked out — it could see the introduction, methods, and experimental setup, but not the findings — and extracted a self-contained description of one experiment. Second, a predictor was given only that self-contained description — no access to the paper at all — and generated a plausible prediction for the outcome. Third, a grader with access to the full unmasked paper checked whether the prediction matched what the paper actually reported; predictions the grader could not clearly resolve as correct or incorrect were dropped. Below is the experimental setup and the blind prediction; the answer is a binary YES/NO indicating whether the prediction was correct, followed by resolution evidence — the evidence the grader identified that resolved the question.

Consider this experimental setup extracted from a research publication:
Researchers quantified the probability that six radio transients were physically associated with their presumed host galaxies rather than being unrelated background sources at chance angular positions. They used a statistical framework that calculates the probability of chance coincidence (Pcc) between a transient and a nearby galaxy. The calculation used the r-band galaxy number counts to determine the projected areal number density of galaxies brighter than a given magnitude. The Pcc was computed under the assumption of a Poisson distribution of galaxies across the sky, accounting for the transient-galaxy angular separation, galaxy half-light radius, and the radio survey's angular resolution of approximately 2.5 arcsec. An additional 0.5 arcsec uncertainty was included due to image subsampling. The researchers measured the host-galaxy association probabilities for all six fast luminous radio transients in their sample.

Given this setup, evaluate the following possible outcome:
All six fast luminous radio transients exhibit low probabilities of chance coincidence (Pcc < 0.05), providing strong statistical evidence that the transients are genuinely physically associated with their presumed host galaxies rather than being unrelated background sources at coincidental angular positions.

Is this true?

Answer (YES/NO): YES